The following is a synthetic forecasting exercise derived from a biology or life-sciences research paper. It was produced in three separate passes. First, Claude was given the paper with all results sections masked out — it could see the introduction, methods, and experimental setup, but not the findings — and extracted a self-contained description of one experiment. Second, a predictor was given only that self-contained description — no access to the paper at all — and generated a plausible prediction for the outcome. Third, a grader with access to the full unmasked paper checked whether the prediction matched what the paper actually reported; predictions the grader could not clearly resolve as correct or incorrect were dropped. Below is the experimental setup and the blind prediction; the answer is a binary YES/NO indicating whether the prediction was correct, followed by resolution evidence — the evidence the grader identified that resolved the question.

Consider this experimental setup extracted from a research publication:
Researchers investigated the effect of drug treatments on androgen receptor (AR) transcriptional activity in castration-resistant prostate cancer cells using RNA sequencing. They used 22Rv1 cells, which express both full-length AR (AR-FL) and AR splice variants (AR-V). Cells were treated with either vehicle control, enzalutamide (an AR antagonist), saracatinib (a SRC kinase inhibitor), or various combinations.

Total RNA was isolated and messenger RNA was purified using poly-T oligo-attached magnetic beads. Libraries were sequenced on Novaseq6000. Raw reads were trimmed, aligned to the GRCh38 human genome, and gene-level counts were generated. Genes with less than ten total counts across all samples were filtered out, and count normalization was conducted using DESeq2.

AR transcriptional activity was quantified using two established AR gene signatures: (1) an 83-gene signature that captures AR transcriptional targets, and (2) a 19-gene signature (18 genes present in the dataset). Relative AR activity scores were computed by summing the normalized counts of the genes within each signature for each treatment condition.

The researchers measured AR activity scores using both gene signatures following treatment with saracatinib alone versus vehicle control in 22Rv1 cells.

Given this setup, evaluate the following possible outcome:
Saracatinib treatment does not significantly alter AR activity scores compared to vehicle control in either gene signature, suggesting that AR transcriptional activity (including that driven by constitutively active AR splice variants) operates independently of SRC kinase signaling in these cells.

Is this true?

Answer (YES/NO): NO